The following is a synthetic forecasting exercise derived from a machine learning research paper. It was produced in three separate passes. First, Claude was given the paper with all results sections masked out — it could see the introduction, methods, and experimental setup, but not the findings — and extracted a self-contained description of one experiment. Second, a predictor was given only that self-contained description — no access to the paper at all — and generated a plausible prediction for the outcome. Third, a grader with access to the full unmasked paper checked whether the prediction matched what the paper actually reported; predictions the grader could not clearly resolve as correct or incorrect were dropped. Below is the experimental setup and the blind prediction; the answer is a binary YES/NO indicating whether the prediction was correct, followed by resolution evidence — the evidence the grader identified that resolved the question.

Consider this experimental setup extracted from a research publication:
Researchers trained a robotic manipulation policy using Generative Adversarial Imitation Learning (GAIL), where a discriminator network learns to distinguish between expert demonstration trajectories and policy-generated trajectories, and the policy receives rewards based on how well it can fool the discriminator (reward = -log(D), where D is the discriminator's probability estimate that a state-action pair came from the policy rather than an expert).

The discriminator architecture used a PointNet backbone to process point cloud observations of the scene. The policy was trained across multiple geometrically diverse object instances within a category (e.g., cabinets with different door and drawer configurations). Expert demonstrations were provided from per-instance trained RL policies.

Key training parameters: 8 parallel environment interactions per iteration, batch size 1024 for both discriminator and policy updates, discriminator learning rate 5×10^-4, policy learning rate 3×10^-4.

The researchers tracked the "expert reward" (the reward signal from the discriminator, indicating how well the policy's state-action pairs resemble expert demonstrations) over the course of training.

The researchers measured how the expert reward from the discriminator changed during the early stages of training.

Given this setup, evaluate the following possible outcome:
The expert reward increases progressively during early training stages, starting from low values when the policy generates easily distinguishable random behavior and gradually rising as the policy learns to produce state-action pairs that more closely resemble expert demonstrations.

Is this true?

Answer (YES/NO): NO